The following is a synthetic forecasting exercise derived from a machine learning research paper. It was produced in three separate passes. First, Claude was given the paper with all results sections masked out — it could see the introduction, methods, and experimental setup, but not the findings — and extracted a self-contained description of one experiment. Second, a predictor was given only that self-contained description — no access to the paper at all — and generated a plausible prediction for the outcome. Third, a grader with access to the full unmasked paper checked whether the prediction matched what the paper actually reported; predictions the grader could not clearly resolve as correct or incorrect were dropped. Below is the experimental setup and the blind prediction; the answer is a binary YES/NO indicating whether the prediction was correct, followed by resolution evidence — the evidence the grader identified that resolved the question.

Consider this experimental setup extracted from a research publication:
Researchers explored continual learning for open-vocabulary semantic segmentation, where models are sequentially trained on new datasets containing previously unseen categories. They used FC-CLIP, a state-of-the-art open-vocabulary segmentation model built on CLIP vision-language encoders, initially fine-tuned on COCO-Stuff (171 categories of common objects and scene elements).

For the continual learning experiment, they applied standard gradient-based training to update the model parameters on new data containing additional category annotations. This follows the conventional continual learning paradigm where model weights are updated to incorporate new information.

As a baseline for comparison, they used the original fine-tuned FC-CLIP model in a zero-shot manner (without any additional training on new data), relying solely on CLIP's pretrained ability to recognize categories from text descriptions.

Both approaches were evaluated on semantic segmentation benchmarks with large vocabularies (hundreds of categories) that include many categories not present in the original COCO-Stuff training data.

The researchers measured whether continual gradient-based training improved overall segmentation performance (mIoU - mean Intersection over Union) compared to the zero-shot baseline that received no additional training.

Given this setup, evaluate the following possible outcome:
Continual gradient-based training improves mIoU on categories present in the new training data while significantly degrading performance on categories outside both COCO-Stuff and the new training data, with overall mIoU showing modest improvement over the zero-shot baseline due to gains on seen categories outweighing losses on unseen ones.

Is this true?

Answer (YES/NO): NO